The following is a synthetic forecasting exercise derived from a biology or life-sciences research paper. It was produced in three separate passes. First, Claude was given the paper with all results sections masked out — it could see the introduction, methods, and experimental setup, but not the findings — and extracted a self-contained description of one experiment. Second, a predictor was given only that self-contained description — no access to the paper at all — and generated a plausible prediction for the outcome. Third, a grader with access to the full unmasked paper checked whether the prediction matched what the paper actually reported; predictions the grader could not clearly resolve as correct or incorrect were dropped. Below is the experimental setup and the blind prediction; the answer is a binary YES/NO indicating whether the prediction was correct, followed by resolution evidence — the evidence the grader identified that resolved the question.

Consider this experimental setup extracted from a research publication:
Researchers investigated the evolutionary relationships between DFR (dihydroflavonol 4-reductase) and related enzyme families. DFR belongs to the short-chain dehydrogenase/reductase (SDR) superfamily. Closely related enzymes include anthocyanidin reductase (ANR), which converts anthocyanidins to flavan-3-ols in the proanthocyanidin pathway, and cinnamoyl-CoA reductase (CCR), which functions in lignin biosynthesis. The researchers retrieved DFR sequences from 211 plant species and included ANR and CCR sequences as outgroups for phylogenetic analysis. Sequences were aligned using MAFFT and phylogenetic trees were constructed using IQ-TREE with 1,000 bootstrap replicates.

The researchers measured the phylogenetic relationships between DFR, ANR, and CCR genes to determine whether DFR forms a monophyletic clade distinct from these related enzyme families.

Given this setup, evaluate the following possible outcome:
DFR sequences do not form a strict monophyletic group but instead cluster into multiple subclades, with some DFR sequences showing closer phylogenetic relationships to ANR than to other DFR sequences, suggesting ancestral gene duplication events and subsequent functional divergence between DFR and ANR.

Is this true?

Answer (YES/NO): NO